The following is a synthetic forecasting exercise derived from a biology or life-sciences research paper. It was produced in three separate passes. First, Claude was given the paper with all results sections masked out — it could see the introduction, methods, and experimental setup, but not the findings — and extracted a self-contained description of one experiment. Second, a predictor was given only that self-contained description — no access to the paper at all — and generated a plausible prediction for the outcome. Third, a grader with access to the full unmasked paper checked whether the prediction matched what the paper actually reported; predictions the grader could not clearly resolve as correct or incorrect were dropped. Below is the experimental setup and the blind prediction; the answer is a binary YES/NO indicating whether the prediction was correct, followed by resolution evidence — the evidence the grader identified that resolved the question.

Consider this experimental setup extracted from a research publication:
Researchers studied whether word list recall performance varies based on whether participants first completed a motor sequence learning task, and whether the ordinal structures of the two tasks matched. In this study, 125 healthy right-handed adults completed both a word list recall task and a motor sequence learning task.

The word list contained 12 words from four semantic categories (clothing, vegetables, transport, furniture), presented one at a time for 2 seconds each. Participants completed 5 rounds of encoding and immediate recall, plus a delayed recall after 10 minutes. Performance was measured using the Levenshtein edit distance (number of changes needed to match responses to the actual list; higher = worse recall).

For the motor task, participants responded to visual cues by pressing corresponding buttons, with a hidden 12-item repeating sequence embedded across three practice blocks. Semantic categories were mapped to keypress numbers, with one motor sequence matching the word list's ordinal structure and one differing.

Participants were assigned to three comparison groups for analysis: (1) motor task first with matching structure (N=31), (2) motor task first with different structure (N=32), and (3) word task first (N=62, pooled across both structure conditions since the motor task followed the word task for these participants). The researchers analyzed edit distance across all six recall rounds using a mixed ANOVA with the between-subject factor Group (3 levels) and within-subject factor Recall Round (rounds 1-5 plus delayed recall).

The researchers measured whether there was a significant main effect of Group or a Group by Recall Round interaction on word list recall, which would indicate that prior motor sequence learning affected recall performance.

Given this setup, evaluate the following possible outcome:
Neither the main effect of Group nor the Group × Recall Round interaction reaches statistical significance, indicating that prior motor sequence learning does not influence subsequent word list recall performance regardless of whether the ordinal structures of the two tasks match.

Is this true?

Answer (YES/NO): YES